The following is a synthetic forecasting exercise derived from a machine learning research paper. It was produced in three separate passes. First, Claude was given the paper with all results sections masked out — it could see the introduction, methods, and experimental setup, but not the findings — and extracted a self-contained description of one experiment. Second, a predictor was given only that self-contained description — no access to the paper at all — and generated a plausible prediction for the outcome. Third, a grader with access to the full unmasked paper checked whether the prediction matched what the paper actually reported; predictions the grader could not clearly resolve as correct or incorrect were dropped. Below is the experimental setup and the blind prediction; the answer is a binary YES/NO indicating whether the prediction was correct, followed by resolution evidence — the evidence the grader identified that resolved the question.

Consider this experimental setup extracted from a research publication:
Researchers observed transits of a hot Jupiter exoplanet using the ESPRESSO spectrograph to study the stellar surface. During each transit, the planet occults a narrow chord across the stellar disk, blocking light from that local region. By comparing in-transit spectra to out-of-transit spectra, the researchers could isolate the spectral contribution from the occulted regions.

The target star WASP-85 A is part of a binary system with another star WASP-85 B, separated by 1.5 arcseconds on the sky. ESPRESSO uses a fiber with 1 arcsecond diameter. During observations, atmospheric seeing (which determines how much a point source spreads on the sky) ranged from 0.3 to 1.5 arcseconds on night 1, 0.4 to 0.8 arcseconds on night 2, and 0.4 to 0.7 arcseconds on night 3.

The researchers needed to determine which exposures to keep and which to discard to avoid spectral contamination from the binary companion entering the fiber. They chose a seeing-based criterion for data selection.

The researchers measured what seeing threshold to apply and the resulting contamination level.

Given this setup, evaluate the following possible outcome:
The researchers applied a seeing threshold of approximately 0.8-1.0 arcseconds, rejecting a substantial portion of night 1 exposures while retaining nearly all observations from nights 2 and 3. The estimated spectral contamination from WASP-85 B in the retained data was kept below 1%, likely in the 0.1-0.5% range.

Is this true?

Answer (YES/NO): YES